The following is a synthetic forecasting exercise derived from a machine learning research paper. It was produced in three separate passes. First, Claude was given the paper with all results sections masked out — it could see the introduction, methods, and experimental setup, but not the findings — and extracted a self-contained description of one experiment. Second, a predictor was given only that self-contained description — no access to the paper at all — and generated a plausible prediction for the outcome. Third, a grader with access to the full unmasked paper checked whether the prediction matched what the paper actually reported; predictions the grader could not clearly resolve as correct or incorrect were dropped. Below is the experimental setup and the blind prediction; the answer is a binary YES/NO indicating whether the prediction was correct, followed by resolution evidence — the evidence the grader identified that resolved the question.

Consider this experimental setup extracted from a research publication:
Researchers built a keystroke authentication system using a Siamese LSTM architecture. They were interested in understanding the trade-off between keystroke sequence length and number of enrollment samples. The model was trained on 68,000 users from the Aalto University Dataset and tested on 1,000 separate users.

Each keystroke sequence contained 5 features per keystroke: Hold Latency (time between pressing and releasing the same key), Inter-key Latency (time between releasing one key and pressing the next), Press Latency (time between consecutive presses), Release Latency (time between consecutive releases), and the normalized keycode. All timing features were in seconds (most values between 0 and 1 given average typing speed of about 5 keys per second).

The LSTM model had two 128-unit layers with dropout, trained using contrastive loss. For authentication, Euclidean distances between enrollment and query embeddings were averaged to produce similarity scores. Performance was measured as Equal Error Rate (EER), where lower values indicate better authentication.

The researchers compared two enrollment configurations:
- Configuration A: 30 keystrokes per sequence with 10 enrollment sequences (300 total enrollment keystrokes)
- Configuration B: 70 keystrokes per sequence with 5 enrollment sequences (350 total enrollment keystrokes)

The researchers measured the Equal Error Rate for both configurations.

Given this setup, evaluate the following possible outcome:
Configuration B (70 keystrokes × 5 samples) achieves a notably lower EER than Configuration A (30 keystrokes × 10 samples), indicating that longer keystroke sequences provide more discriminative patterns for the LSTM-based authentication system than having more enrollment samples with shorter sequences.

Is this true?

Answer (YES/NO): YES